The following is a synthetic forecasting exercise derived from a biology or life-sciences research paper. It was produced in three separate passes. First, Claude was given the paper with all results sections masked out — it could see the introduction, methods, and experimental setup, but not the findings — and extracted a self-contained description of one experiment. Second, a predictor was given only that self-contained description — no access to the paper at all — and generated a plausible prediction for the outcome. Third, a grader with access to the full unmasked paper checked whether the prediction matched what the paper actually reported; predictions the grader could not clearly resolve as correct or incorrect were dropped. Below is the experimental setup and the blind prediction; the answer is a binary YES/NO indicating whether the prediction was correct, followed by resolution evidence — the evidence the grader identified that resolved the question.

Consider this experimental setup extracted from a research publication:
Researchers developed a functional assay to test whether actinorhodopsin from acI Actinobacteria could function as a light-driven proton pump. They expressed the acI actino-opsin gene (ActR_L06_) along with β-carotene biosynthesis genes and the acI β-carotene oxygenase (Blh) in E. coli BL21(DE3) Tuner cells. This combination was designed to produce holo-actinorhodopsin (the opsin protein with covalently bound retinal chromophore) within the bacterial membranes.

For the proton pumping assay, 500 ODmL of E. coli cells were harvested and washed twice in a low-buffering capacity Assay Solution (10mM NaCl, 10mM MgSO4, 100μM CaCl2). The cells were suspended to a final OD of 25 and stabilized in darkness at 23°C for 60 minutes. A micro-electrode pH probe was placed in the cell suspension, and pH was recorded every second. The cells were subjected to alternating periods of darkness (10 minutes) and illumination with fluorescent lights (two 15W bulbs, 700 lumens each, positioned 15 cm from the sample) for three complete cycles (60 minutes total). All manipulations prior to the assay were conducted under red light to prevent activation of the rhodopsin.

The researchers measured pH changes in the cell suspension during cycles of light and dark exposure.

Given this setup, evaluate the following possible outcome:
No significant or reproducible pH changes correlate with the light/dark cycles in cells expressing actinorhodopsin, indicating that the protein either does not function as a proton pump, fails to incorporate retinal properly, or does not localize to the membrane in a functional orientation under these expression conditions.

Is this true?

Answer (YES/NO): NO